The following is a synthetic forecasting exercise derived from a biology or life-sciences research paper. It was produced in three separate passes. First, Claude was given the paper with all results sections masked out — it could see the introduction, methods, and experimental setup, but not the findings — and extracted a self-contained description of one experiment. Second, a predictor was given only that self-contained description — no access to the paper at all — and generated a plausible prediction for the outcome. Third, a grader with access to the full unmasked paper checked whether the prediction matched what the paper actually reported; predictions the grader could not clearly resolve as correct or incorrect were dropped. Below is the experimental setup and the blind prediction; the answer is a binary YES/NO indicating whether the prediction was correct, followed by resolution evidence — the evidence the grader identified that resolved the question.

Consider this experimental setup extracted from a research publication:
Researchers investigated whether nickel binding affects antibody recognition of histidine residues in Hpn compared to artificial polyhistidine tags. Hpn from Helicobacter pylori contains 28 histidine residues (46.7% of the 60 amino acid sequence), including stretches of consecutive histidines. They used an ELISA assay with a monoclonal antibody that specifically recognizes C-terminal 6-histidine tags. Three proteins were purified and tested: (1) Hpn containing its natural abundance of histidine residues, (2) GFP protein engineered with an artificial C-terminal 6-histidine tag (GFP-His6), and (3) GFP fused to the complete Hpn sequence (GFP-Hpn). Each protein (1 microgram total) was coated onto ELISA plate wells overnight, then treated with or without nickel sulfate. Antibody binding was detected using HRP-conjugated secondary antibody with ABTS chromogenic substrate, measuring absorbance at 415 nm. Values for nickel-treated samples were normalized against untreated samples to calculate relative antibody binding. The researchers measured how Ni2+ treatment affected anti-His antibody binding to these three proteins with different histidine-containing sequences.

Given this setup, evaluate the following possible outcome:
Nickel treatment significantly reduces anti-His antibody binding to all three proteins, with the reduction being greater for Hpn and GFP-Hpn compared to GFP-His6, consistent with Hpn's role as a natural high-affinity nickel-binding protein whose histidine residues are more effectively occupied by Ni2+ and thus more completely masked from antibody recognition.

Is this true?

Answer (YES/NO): YES